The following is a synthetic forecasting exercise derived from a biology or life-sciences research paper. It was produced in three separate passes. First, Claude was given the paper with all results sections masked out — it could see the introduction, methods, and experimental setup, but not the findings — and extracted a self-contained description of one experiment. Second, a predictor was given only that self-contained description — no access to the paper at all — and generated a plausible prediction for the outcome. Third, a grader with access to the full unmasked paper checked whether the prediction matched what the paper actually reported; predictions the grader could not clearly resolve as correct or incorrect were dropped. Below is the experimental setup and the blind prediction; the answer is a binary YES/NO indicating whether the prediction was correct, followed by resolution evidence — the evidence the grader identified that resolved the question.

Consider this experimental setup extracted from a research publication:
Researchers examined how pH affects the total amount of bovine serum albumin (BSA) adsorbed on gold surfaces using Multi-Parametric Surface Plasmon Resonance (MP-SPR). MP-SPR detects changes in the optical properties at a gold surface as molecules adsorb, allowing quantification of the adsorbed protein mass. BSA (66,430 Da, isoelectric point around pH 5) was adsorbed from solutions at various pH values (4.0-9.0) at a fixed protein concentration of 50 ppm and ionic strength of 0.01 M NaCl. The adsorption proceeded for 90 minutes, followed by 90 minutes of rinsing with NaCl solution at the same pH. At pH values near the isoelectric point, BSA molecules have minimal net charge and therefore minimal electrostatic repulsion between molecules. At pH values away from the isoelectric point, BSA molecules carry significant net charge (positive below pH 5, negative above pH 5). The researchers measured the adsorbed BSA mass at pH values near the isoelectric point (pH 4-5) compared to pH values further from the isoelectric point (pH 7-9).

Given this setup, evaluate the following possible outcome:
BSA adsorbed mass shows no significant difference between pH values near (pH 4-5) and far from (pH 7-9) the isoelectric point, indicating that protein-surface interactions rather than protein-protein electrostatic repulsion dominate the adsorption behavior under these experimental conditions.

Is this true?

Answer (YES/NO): NO